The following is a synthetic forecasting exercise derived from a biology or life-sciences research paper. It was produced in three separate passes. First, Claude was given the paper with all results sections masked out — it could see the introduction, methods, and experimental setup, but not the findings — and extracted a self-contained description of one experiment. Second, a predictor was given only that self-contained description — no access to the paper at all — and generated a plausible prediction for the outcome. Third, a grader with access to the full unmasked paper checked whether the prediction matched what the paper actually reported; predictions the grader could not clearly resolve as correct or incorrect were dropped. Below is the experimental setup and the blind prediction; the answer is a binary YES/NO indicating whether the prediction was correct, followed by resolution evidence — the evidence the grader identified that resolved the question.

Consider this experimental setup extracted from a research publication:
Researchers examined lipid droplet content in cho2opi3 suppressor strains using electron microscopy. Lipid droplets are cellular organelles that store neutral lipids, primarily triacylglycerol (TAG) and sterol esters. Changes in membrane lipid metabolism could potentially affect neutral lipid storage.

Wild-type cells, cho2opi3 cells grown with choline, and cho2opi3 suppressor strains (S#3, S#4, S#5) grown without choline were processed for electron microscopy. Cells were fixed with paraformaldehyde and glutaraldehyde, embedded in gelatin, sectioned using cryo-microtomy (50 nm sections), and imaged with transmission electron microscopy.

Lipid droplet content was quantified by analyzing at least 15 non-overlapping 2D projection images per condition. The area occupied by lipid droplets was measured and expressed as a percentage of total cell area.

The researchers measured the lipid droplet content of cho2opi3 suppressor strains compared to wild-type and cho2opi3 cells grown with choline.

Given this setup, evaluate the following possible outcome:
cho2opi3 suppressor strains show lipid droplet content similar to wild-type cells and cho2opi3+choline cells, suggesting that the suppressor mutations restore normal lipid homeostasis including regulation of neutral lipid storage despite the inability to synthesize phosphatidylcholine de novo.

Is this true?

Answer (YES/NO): NO